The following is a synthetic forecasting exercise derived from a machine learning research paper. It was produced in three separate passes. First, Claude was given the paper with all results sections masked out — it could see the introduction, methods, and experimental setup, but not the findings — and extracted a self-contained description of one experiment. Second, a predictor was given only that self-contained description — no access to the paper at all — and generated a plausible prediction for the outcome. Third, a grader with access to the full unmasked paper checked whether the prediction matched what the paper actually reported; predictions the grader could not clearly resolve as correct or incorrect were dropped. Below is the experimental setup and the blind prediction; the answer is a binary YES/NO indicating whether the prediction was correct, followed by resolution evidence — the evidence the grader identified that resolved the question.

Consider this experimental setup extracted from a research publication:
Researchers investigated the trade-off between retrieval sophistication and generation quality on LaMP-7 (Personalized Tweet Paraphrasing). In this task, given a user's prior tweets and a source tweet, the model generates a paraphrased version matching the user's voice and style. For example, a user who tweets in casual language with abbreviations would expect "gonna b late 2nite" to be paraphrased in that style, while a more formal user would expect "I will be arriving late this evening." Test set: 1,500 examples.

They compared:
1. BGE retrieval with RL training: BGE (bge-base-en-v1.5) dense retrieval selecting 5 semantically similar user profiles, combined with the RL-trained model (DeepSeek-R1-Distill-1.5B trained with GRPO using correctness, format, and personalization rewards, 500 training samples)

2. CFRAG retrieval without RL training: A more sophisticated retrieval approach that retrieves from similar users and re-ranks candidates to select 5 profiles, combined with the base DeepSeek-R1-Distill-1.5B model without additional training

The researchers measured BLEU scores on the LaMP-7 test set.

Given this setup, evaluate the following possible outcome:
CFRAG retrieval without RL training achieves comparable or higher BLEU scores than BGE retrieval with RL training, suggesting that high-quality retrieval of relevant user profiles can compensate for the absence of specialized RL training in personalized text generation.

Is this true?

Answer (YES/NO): NO